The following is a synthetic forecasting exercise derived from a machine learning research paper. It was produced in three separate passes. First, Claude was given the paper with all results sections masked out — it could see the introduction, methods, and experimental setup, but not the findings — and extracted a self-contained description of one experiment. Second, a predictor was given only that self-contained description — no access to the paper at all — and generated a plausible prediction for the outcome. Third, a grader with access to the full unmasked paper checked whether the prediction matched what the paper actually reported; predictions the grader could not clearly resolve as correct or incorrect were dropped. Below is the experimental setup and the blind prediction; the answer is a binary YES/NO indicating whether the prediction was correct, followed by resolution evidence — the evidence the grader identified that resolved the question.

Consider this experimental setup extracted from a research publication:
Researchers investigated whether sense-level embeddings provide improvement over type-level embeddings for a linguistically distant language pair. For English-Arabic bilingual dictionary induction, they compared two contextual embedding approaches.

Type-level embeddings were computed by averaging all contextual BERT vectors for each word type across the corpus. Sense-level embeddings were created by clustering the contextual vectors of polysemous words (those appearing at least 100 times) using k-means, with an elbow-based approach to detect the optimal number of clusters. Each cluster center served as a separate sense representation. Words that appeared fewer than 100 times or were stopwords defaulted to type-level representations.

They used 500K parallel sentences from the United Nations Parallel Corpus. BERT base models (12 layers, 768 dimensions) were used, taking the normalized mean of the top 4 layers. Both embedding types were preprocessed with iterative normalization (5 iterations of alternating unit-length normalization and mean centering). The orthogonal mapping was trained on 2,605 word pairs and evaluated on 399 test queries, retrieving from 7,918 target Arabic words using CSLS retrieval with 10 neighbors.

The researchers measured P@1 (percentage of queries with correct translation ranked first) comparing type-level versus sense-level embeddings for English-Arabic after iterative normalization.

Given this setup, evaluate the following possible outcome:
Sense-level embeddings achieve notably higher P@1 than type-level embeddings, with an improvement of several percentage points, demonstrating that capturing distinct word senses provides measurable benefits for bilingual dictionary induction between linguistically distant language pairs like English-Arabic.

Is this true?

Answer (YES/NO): NO